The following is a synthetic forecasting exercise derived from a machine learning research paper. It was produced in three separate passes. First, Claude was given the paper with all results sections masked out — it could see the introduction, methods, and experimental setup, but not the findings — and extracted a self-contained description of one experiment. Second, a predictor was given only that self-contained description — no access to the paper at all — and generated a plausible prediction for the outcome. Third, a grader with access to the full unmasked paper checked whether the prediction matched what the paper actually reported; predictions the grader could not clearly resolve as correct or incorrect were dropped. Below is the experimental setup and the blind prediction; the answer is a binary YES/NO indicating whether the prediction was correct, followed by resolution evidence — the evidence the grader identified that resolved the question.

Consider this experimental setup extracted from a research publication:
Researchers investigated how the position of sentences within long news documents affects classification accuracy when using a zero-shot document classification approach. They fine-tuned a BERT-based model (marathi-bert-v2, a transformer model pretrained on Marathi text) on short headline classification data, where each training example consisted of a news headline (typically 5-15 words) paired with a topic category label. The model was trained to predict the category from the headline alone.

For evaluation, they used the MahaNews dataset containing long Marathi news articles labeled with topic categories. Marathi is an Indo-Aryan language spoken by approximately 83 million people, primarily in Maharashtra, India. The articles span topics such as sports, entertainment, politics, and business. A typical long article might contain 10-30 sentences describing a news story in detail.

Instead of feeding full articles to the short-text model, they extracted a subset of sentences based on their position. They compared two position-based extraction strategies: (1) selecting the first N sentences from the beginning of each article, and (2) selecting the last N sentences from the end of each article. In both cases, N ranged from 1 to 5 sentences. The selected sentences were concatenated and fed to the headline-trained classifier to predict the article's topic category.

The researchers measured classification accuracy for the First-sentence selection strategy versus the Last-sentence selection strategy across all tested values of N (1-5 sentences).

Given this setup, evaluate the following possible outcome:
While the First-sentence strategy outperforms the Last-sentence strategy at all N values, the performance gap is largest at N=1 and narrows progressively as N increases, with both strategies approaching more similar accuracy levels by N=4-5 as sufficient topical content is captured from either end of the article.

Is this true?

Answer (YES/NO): NO